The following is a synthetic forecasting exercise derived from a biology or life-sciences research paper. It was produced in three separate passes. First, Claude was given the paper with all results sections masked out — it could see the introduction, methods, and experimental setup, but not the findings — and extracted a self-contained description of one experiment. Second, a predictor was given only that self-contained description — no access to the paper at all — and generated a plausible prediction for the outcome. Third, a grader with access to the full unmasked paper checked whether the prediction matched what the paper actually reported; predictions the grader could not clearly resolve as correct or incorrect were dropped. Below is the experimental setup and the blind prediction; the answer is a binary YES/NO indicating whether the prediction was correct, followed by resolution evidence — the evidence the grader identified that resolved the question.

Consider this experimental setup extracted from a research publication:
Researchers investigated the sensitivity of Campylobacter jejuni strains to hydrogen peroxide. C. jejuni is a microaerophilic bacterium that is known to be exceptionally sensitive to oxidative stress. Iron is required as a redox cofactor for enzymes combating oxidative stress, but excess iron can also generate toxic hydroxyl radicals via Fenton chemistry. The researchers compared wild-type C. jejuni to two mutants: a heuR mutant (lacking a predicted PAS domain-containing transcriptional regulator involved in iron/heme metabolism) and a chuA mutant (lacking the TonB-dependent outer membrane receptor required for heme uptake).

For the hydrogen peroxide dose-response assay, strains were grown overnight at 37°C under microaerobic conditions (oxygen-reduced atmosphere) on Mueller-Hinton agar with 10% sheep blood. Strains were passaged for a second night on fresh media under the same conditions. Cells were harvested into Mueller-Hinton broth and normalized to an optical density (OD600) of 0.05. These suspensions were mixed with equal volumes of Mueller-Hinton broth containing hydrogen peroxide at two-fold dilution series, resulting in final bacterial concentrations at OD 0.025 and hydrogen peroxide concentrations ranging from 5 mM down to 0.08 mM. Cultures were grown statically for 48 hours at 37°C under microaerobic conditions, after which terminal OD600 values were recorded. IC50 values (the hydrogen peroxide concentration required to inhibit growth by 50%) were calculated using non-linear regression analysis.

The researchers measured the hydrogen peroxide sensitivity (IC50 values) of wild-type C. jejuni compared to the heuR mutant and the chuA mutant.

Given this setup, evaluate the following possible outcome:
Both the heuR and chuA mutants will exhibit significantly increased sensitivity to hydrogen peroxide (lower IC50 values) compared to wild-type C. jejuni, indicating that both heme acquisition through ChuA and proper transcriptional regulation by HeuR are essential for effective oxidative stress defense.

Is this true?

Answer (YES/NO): NO